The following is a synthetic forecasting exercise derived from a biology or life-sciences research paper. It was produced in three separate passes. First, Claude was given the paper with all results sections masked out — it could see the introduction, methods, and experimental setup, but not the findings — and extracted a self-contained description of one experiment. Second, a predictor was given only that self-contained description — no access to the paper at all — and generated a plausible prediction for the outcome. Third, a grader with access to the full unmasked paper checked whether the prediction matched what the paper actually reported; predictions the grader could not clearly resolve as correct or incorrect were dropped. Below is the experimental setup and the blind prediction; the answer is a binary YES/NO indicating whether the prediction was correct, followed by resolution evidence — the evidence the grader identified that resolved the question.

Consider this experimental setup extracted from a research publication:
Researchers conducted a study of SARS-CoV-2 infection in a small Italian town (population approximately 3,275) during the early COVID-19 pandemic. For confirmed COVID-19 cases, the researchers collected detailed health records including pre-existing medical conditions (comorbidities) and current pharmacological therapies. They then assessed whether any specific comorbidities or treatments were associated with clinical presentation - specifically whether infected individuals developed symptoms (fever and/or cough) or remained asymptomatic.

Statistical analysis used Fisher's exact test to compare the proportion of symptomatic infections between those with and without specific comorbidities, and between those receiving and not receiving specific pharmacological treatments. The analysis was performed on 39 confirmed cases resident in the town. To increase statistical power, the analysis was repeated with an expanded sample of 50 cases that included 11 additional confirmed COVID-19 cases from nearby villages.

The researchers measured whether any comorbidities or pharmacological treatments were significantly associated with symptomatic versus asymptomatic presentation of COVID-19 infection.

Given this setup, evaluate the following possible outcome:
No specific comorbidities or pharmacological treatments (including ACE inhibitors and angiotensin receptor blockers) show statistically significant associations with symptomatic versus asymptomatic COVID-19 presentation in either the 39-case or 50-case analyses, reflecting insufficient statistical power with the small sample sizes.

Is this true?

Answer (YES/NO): YES